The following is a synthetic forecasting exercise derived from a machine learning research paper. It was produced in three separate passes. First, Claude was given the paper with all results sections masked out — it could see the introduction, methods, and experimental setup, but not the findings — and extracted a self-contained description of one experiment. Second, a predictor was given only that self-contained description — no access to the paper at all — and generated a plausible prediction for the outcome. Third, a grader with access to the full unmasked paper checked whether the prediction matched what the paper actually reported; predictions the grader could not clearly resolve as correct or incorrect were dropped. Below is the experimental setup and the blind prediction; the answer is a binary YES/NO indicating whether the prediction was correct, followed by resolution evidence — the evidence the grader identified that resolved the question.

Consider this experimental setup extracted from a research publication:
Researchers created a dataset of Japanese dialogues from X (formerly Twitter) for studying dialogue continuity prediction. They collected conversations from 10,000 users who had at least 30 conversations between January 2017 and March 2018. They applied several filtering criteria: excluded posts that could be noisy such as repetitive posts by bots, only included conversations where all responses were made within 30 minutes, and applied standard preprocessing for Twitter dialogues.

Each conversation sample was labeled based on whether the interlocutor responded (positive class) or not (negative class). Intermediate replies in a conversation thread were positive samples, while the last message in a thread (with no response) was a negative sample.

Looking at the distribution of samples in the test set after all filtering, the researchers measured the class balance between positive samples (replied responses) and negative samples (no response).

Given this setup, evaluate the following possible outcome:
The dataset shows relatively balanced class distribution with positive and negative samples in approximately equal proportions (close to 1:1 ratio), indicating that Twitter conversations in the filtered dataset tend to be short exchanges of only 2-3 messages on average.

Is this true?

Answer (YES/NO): NO